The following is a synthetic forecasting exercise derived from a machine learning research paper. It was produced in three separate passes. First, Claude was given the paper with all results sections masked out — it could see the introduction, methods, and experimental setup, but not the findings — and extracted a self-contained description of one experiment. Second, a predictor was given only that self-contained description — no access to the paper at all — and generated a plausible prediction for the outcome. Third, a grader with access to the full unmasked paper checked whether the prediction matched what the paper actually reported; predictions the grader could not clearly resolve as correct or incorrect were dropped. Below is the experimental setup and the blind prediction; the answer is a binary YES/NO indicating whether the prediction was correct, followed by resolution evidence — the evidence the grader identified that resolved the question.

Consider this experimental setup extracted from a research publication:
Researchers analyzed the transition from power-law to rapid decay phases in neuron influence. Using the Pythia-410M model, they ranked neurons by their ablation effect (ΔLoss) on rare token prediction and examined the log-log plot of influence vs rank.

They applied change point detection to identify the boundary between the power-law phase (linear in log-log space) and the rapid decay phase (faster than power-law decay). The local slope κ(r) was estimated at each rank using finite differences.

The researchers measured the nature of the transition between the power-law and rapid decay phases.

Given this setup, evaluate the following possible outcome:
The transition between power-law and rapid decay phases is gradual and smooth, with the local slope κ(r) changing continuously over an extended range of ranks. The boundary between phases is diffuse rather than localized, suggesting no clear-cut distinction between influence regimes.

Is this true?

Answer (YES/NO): NO